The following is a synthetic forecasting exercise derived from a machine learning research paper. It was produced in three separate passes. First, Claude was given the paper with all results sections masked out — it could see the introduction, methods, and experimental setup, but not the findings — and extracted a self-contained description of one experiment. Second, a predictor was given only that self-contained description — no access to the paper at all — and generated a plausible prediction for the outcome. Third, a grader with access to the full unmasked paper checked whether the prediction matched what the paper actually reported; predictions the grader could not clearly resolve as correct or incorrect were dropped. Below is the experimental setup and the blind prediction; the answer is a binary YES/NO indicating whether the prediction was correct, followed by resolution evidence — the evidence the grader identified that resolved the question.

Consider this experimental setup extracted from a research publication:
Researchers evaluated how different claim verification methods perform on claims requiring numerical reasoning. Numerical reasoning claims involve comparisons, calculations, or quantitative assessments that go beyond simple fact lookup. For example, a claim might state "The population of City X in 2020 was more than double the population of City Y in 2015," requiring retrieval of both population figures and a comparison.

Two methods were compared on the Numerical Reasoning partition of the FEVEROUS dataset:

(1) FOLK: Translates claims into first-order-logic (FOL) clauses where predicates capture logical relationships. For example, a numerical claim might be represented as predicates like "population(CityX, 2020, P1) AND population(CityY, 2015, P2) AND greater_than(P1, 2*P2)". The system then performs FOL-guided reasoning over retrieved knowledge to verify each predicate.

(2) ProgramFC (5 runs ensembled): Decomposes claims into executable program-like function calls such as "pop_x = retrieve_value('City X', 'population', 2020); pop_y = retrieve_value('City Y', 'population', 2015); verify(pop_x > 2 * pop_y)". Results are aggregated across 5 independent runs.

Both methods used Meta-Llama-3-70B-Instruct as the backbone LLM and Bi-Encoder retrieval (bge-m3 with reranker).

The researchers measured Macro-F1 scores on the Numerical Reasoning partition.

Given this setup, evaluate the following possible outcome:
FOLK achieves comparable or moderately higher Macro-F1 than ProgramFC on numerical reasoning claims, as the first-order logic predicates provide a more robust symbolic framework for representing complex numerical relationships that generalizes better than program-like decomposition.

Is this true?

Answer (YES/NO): NO